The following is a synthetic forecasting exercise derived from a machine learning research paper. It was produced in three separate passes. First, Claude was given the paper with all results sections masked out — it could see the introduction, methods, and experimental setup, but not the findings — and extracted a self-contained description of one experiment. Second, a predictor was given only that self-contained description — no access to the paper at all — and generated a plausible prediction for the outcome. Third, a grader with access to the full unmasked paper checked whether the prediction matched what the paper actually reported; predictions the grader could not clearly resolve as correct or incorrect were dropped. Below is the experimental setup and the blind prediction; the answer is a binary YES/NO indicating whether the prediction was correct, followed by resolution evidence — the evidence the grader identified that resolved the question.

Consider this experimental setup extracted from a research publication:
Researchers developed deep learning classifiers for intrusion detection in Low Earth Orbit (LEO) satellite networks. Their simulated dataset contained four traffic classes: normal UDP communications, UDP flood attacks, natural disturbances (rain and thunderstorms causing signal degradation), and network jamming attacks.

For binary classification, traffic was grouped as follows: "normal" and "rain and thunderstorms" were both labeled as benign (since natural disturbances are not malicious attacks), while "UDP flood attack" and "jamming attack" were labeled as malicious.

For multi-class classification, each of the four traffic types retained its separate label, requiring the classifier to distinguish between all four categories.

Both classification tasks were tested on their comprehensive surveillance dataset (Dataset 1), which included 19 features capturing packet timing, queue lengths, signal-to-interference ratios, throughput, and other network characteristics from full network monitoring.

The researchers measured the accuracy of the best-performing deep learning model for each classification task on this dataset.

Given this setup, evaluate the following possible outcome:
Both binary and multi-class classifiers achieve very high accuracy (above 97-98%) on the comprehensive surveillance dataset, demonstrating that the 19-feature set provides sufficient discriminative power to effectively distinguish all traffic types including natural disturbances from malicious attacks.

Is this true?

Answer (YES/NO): YES